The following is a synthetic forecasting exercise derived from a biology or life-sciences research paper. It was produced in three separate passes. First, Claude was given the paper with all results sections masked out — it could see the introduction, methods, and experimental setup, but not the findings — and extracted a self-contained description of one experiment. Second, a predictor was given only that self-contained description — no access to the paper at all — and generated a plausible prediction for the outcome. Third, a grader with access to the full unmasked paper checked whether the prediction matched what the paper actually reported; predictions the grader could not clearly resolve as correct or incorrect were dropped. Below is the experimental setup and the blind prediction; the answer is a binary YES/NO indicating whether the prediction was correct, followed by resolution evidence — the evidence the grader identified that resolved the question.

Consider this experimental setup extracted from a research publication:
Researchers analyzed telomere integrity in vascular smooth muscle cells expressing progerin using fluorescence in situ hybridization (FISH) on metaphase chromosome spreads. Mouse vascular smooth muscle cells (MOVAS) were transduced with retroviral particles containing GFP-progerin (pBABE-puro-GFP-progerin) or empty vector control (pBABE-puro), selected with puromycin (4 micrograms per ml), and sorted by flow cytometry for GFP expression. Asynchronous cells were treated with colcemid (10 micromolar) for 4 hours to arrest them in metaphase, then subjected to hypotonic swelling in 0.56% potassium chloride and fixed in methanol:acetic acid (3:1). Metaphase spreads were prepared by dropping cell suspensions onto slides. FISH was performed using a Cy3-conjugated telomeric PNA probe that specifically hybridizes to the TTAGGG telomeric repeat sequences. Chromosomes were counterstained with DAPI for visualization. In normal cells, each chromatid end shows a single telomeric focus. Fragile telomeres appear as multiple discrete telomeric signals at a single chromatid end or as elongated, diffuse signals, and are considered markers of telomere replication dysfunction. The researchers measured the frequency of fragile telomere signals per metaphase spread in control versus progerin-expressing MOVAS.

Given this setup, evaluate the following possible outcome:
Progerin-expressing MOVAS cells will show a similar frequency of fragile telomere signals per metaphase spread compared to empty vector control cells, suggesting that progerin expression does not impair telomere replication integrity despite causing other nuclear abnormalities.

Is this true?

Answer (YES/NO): NO